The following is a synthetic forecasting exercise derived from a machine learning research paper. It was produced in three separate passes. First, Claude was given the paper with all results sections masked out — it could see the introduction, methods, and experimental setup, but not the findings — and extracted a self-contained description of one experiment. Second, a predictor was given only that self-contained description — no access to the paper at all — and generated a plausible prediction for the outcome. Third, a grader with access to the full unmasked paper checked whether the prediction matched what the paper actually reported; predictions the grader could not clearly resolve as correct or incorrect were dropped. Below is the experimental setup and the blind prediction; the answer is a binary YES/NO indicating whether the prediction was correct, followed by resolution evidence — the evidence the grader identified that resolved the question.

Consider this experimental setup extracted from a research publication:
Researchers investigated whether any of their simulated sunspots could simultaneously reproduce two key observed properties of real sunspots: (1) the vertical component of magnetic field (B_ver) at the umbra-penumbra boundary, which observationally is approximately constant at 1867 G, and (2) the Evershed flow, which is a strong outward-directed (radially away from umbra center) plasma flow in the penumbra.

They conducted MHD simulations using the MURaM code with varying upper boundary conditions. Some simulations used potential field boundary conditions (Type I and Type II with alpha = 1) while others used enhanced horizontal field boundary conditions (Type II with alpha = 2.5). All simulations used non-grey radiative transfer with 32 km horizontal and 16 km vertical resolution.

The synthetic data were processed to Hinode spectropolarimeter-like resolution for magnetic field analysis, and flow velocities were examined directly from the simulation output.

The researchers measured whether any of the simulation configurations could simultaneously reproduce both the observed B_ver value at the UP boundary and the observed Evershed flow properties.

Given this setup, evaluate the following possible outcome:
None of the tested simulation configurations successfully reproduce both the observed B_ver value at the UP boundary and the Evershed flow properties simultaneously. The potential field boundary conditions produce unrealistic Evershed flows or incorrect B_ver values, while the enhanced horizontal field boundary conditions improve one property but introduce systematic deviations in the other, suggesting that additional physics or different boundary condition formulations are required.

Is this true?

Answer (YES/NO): YES